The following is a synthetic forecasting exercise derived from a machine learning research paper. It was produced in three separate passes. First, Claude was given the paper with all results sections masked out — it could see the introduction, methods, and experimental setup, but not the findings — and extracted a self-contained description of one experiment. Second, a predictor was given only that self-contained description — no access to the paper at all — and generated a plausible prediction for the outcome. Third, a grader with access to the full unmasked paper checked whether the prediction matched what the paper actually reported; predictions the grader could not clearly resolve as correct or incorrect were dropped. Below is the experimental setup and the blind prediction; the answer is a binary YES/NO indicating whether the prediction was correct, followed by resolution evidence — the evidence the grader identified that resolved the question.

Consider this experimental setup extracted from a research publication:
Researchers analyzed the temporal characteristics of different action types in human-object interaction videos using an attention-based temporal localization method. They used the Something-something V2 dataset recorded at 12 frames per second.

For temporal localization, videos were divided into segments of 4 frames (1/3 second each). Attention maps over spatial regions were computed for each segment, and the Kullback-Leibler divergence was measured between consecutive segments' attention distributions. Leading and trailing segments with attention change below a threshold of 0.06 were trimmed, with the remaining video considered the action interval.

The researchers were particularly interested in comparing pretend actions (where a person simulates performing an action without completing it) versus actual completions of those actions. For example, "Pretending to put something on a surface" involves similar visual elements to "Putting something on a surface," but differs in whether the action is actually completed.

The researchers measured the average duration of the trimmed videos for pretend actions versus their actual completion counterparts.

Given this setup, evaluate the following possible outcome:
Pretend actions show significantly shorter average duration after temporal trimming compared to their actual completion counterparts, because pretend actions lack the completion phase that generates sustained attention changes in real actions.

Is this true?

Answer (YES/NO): NO